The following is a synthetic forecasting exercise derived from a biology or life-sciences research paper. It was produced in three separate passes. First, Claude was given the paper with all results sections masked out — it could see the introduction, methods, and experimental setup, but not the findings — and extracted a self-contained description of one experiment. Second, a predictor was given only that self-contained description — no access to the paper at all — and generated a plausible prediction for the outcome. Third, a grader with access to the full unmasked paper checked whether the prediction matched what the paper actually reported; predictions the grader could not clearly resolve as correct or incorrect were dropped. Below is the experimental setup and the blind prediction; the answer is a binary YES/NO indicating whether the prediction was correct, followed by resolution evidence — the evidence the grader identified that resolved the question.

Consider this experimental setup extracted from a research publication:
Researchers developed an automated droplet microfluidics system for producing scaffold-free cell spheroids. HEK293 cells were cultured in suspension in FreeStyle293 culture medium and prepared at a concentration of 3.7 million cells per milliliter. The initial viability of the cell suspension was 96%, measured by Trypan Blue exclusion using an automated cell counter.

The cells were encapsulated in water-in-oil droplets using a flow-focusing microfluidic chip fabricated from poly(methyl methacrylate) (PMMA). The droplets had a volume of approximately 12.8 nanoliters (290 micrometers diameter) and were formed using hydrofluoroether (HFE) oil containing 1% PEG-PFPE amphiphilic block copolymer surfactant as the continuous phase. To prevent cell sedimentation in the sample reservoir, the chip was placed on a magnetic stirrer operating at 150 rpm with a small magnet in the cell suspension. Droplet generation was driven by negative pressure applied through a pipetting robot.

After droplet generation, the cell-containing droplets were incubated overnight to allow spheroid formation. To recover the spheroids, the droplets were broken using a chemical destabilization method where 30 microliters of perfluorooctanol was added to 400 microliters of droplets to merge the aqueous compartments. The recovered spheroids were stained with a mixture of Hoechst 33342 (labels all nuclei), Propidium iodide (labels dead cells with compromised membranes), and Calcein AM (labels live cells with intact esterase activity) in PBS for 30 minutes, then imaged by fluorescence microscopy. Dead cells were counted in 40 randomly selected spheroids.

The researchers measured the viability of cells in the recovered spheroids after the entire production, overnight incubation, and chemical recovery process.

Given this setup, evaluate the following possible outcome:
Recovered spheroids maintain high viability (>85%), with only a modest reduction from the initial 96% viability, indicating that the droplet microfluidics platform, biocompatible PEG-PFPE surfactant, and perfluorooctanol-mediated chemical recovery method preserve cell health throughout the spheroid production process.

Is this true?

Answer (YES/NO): YES